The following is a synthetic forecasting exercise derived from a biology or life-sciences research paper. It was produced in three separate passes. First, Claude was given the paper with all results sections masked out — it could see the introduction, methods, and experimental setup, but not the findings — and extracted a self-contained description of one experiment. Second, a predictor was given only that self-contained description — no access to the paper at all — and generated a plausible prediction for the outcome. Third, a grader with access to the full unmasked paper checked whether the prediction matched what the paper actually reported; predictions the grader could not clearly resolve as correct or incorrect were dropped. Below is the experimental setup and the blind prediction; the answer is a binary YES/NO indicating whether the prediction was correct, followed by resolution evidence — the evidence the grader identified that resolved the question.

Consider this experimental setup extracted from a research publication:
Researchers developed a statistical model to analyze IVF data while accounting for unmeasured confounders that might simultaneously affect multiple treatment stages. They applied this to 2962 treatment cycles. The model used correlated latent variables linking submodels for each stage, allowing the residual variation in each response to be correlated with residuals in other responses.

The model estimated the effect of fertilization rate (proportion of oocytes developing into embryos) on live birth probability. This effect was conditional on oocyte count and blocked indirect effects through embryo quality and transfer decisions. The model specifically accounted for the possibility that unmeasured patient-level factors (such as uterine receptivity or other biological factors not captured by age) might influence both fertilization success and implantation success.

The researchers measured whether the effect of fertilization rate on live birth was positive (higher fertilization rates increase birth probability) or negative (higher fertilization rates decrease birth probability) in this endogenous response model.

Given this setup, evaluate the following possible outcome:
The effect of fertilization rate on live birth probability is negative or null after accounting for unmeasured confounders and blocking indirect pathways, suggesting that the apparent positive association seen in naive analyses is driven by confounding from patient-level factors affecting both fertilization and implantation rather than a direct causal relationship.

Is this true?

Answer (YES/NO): YES